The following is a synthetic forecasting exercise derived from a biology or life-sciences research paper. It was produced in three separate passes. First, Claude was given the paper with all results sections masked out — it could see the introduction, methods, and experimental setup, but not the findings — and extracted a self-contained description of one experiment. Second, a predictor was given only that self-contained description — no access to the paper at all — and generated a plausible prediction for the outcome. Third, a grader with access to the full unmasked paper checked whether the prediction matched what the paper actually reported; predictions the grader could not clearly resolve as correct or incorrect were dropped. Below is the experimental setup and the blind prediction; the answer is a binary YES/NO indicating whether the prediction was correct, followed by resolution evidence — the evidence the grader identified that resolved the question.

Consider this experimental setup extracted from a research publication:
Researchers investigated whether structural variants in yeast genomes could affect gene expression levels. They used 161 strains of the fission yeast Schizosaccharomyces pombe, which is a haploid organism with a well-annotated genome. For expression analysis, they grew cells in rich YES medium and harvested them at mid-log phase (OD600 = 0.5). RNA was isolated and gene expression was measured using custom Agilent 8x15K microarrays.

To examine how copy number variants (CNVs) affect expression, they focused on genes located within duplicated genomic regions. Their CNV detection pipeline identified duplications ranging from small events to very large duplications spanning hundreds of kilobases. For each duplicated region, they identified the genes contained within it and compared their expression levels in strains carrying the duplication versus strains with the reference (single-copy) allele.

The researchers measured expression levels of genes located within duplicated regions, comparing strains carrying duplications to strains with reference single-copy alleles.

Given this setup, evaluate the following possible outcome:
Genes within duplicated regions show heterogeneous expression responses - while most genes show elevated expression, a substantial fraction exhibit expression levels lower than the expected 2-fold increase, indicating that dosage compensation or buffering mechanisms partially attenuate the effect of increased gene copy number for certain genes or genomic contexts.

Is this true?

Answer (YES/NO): NO